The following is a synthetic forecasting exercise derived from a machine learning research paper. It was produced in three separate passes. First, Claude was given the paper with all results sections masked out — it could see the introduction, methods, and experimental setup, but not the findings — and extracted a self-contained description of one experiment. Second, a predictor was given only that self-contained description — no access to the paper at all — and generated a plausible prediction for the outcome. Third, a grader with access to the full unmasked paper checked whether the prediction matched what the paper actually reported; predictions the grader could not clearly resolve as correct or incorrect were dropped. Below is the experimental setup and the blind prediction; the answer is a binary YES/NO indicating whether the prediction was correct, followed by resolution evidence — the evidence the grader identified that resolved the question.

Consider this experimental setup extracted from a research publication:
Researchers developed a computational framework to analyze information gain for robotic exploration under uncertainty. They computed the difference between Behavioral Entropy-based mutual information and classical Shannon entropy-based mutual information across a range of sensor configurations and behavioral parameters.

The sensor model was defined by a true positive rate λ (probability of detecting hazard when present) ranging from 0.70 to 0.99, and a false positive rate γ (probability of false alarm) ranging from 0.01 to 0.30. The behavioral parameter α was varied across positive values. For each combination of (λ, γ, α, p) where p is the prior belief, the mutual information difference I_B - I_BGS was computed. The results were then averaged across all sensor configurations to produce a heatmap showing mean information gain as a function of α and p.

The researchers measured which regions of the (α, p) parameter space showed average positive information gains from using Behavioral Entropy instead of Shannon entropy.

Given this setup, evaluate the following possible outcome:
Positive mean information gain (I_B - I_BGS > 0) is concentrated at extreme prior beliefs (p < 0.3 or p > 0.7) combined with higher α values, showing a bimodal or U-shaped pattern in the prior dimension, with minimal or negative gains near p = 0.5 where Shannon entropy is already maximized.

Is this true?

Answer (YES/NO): NO